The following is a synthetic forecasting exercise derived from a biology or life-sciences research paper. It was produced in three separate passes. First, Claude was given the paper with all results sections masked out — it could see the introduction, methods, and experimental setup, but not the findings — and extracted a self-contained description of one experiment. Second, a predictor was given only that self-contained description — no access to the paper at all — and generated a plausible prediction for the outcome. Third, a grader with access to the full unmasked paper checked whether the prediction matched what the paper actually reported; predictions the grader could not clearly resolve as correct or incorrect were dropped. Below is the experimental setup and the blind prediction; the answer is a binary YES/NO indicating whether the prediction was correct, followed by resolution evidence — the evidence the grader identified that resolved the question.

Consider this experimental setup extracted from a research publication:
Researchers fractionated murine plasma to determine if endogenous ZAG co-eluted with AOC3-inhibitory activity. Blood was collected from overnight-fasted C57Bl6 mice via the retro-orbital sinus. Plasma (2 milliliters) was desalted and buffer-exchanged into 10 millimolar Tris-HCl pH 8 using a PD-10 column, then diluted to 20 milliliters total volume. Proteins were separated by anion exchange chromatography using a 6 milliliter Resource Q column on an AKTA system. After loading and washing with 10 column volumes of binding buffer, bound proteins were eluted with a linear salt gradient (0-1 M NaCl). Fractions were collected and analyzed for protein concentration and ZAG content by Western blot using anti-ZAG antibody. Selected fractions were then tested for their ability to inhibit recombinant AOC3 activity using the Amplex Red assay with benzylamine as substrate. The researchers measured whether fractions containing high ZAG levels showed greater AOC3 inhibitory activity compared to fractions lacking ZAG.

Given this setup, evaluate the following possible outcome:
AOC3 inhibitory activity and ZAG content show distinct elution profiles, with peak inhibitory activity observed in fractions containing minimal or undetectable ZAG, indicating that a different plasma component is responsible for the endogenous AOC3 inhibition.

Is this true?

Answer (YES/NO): NO